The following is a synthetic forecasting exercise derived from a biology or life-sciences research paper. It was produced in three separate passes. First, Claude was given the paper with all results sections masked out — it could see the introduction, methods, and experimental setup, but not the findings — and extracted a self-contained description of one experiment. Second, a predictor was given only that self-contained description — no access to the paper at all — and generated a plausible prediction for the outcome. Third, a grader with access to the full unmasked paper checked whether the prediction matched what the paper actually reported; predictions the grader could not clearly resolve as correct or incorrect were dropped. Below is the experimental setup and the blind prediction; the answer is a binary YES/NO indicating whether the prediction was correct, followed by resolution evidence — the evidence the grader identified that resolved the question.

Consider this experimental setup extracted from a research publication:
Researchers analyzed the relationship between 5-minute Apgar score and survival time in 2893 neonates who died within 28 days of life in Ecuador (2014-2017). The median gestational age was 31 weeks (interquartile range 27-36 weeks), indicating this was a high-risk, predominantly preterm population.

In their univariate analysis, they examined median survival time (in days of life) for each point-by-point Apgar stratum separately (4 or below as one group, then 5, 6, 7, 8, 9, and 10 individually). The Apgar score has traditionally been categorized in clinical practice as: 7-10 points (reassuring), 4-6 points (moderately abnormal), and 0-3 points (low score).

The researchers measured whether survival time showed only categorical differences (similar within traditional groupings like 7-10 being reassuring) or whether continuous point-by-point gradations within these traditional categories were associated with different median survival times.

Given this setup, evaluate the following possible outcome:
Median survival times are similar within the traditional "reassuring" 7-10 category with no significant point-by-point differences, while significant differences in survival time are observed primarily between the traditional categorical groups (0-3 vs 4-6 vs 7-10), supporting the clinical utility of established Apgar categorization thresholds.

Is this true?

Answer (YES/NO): NO